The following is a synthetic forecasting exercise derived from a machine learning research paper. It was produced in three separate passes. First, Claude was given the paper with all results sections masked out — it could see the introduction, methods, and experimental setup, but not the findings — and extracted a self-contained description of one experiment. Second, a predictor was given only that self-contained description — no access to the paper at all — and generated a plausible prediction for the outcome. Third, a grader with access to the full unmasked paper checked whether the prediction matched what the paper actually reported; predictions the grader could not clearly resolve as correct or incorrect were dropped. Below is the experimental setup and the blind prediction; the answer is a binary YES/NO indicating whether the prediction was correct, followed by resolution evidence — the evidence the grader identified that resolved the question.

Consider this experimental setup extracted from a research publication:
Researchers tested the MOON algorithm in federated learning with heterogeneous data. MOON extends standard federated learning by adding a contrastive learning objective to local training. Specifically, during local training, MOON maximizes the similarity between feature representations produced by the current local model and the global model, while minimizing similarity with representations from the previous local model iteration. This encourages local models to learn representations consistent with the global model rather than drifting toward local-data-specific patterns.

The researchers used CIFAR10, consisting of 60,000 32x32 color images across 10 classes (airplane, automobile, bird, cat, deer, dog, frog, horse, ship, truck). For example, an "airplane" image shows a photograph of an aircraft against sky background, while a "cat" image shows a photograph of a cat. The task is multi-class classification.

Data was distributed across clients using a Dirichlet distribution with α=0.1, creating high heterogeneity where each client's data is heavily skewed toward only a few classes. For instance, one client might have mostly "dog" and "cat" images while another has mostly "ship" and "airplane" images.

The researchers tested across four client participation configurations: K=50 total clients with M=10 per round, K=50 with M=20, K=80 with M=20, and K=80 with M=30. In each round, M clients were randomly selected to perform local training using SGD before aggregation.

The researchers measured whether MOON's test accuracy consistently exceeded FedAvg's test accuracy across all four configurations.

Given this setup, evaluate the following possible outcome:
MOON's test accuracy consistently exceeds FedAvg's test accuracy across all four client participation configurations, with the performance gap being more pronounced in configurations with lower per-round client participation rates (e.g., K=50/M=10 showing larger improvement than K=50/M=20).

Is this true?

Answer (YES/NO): NO